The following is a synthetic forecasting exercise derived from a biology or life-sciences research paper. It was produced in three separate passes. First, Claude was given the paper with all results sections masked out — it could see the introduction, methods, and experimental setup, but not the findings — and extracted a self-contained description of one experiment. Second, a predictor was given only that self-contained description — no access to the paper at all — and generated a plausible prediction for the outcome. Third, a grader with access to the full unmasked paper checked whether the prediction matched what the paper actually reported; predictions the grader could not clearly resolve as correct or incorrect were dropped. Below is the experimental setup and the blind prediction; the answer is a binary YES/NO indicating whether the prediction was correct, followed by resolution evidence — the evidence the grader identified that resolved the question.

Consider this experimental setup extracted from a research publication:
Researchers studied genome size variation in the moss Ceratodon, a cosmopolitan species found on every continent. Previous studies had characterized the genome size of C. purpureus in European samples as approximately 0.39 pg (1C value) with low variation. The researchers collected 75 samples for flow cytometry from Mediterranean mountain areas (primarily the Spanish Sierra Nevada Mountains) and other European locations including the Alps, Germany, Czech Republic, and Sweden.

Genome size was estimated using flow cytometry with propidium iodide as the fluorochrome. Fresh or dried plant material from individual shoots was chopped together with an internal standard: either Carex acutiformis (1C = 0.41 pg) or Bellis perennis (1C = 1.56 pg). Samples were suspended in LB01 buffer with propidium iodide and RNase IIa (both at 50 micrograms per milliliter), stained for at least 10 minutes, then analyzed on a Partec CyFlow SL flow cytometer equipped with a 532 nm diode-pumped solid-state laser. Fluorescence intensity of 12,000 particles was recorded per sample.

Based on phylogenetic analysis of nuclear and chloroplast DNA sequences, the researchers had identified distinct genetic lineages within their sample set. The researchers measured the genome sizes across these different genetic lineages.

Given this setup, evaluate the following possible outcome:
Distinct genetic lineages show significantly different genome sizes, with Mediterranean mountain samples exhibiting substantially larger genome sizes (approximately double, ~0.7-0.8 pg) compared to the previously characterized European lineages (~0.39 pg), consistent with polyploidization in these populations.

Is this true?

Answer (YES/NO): NO